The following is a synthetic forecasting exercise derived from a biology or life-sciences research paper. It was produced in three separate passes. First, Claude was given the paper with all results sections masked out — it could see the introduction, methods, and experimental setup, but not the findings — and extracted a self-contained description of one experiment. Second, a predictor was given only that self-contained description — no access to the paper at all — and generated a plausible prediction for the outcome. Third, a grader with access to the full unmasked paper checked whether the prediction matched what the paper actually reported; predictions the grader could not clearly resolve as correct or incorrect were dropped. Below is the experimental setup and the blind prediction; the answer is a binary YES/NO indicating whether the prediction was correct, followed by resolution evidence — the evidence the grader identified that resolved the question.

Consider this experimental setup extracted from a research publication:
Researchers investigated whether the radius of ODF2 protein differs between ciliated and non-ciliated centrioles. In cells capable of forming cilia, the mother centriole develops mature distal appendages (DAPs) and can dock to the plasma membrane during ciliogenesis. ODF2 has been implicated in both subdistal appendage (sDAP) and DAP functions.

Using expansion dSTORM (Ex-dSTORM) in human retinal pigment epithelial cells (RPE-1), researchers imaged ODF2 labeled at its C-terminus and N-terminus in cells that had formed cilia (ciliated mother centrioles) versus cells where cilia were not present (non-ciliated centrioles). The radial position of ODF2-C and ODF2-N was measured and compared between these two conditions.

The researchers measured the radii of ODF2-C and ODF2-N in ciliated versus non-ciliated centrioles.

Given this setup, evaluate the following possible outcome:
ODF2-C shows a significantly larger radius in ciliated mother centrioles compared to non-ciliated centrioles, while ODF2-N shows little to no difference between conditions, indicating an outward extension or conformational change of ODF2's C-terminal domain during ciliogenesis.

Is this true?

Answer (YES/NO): NO